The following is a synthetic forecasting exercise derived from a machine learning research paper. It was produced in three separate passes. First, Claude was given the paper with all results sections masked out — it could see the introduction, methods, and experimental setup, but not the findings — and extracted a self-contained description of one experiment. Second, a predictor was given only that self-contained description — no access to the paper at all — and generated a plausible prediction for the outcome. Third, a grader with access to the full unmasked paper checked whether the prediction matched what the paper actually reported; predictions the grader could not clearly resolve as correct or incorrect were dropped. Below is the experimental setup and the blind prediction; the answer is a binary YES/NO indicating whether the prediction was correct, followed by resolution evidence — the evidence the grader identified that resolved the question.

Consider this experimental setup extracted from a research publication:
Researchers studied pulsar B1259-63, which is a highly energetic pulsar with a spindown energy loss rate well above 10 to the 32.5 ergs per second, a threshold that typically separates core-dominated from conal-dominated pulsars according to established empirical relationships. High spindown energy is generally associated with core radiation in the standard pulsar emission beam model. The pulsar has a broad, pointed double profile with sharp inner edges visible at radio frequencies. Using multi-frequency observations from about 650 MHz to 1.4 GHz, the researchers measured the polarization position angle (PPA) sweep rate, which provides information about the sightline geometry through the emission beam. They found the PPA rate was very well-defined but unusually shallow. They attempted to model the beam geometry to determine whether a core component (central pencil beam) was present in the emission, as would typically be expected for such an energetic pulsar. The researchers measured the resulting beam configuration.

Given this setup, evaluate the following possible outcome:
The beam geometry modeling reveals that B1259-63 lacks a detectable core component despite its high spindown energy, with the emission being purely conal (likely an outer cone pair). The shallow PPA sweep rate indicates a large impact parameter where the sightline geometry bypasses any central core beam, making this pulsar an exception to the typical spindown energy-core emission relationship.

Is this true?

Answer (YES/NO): YES